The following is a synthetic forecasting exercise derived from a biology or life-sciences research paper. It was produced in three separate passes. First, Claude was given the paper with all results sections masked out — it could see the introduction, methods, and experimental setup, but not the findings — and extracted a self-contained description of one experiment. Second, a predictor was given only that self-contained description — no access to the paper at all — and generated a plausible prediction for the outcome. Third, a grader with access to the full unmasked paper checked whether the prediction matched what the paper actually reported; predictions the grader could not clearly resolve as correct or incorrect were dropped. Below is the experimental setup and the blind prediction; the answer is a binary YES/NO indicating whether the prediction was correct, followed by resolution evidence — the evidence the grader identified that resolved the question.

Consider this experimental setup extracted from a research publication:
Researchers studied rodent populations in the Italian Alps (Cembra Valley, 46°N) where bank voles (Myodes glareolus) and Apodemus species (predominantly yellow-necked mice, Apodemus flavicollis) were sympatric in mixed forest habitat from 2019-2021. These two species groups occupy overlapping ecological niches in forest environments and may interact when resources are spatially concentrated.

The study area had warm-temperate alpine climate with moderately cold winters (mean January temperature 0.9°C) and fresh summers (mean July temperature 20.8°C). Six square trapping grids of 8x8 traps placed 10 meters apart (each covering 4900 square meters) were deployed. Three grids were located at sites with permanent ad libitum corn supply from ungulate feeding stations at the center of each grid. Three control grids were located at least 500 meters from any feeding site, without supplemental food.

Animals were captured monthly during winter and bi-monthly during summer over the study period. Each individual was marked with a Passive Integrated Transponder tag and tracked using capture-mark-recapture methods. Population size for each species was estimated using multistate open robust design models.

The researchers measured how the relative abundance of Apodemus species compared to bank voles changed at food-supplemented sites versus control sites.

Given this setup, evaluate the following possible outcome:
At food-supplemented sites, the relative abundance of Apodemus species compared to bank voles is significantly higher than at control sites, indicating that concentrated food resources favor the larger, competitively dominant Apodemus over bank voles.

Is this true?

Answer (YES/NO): YES